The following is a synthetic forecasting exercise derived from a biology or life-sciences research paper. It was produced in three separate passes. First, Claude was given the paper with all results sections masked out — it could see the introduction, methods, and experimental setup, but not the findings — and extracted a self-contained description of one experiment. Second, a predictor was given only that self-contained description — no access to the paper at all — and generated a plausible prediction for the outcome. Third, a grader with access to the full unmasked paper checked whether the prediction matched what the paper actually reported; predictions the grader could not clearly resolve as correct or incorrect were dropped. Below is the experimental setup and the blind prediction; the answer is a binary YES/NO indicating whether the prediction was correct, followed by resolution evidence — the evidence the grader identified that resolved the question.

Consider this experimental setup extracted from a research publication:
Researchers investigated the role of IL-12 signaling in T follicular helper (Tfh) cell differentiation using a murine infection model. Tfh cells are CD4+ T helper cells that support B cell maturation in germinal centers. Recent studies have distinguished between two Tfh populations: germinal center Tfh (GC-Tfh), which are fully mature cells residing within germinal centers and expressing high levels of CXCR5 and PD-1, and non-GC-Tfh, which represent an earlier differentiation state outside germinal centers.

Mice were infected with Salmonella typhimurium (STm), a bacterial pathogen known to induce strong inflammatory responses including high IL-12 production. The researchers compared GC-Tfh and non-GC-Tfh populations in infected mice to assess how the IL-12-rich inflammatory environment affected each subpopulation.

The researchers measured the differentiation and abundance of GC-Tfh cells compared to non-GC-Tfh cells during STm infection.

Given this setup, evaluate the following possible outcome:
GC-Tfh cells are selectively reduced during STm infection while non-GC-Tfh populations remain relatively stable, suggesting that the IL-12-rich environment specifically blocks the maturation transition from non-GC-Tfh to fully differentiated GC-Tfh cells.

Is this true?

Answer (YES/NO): YES